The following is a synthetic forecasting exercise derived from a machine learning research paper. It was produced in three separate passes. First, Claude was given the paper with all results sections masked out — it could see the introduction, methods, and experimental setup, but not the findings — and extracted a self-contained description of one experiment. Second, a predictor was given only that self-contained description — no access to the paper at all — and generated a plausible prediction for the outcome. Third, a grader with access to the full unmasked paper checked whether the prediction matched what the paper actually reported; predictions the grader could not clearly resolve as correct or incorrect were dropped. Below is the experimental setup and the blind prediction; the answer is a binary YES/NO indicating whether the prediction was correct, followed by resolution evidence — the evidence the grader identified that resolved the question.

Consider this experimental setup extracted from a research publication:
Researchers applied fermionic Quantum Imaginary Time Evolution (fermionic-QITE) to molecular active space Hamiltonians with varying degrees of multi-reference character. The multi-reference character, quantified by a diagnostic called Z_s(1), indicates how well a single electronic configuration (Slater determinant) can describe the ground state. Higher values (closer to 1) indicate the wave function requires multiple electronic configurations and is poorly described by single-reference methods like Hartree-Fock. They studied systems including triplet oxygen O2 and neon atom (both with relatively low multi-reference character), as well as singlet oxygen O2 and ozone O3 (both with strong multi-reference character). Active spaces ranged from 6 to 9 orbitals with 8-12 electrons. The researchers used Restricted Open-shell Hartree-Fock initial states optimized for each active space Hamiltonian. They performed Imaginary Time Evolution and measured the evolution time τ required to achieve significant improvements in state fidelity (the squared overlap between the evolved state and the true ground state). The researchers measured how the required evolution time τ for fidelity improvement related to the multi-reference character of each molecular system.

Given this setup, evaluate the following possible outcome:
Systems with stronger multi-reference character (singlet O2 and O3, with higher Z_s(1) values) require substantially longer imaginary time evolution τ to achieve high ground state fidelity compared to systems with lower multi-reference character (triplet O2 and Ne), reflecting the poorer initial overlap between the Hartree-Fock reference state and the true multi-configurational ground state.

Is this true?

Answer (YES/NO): YES